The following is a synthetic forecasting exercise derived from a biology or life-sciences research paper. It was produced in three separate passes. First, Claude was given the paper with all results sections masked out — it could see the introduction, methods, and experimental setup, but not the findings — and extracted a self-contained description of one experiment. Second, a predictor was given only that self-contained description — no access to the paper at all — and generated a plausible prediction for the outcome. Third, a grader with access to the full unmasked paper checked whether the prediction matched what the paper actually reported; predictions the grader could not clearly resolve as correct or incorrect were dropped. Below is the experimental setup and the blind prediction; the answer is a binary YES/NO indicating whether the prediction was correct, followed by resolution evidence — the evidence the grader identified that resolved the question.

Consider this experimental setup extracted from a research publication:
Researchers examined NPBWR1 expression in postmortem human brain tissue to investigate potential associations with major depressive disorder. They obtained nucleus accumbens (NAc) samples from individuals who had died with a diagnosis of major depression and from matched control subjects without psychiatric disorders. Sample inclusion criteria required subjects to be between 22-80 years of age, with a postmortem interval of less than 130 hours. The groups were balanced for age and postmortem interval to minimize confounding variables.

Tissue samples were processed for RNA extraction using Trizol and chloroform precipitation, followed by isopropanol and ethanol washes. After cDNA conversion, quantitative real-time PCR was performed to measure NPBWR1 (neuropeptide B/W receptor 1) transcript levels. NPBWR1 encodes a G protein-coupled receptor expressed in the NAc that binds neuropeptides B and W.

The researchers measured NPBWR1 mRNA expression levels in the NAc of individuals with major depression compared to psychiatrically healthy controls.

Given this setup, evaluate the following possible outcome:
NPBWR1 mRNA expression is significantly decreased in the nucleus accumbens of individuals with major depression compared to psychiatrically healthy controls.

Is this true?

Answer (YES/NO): NO